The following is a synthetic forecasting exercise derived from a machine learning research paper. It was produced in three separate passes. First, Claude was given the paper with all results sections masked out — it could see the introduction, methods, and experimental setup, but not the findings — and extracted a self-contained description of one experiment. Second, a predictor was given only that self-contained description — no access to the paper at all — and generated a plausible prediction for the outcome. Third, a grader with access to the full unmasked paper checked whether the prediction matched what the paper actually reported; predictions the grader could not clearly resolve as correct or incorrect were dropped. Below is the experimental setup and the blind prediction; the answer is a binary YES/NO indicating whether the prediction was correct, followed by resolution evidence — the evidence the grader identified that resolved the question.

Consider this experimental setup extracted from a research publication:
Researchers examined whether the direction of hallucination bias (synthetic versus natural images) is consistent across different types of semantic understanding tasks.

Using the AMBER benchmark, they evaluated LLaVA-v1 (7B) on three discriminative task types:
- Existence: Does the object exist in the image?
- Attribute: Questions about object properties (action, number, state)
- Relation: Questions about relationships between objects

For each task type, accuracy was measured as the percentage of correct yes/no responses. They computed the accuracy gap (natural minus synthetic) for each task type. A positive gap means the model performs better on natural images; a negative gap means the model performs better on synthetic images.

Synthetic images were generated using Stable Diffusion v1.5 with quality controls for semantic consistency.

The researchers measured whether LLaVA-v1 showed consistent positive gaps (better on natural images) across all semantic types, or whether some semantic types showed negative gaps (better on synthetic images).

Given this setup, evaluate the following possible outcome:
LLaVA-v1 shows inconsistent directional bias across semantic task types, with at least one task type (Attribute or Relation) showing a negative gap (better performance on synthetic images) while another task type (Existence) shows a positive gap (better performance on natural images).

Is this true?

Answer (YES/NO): YES